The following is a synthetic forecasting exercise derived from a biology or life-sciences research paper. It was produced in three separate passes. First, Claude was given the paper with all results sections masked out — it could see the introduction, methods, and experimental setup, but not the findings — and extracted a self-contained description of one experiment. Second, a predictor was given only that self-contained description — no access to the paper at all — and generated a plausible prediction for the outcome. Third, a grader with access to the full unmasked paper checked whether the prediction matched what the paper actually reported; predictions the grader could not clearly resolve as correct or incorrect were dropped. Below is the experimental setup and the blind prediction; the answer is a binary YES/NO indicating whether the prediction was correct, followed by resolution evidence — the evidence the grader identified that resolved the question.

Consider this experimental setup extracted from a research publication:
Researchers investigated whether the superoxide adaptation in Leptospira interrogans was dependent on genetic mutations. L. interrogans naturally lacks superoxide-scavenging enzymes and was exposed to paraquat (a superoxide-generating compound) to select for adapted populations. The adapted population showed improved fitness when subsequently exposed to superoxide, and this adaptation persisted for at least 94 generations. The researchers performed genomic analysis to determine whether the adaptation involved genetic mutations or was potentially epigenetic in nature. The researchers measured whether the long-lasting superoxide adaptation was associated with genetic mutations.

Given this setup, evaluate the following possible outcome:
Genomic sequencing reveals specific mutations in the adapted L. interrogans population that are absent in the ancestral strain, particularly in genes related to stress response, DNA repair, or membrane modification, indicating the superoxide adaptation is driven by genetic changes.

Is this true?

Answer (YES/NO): NO